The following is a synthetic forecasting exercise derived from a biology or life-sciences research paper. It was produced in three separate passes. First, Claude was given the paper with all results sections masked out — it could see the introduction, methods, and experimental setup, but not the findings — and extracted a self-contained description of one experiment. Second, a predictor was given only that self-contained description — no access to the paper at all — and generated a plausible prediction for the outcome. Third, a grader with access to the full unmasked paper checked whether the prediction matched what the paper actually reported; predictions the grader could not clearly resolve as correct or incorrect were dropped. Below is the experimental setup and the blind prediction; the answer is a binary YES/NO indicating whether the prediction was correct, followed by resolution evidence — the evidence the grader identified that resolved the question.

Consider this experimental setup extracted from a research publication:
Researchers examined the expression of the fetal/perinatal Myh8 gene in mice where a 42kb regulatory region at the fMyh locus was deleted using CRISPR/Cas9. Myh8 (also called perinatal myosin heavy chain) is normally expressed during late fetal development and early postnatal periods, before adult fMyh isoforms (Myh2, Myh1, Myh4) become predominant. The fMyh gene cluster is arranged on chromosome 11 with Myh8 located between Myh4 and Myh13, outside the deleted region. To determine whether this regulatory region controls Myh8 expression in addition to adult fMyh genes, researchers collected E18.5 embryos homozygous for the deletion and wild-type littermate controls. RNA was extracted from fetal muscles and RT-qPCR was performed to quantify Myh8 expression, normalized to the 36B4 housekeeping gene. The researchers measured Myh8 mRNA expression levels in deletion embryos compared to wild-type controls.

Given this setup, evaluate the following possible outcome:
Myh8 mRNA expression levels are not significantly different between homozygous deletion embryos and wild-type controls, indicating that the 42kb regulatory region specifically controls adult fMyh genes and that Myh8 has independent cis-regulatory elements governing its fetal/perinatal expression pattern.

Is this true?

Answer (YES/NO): NO